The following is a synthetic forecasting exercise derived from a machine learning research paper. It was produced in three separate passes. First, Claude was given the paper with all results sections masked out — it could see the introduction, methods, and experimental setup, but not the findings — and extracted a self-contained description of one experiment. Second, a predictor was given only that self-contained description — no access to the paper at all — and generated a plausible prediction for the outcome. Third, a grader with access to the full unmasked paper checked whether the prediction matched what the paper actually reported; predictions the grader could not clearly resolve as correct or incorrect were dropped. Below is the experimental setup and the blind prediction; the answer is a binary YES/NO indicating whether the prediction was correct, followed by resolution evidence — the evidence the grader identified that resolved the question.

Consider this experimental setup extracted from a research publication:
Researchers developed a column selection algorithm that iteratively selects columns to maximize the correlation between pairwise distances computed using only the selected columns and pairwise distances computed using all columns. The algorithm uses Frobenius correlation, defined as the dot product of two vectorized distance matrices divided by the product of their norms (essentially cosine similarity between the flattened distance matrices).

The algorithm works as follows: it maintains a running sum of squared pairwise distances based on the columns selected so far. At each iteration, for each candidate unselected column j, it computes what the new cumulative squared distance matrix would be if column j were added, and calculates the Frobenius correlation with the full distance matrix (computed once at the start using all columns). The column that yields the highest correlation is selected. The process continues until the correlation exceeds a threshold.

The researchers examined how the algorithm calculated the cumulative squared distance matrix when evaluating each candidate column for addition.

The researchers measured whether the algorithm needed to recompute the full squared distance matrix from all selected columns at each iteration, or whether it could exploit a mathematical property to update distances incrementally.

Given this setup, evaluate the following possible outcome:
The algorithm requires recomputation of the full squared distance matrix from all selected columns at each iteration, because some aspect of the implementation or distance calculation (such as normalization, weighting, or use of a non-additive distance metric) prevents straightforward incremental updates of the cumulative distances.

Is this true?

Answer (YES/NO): NO